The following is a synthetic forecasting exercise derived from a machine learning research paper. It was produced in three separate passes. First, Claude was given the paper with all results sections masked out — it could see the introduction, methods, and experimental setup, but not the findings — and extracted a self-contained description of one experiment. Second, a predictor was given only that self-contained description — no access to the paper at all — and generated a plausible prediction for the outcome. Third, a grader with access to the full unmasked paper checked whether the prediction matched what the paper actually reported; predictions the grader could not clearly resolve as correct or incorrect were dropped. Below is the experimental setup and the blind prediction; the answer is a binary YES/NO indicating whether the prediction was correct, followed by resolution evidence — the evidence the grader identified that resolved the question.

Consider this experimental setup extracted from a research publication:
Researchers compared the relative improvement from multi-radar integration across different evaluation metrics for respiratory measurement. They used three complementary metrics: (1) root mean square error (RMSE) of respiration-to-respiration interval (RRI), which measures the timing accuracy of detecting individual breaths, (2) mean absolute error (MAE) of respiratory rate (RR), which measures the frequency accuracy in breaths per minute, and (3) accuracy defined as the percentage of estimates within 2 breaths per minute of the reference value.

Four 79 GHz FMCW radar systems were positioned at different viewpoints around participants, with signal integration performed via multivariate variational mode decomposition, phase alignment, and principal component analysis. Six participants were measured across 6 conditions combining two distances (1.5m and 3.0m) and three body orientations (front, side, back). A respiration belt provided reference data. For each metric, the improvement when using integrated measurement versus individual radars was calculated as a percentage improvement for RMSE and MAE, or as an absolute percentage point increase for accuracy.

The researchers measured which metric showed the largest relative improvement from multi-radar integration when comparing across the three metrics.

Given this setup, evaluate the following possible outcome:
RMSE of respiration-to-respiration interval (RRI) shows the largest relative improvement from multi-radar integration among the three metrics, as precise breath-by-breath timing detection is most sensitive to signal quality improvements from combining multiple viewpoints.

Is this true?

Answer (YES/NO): YES